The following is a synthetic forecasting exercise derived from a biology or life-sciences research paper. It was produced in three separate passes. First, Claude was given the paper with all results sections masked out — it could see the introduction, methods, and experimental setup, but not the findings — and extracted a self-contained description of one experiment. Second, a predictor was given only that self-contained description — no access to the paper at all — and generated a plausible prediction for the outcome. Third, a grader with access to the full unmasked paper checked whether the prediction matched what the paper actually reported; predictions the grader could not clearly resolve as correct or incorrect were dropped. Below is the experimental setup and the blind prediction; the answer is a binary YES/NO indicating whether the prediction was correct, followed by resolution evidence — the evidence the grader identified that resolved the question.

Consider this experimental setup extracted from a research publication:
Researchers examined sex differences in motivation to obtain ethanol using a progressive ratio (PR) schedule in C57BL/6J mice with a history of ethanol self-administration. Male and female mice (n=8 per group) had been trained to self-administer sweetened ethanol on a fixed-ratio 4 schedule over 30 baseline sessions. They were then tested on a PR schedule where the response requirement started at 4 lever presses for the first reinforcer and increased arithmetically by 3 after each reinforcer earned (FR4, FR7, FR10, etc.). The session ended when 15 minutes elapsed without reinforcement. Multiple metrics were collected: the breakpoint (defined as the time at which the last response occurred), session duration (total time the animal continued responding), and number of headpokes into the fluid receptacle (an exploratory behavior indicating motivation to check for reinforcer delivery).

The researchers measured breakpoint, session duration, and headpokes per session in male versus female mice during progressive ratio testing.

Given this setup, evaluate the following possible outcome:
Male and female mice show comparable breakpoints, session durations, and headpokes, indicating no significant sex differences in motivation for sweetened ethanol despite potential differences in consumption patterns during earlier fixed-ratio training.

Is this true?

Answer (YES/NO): NO